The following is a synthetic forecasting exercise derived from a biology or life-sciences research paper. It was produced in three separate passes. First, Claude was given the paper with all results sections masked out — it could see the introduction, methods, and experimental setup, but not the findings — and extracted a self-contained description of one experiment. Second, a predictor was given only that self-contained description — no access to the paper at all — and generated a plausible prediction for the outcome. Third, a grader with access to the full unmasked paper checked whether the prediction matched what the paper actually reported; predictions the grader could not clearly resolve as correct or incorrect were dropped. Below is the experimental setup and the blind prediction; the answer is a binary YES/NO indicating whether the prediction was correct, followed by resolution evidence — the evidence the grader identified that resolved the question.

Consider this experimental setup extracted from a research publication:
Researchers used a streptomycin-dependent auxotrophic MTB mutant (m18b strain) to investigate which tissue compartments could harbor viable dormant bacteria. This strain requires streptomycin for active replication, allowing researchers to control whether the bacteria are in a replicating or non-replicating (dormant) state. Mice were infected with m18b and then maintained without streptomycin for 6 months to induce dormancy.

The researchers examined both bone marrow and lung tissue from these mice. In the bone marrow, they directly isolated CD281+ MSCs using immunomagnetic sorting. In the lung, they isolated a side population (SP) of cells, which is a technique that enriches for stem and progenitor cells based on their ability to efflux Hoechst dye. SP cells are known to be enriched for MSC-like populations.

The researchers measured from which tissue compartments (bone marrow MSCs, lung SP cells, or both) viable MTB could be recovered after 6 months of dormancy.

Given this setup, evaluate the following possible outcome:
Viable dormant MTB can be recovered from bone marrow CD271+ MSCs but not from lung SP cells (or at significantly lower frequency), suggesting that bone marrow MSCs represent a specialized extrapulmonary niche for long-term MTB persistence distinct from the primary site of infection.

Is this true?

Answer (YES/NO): NO